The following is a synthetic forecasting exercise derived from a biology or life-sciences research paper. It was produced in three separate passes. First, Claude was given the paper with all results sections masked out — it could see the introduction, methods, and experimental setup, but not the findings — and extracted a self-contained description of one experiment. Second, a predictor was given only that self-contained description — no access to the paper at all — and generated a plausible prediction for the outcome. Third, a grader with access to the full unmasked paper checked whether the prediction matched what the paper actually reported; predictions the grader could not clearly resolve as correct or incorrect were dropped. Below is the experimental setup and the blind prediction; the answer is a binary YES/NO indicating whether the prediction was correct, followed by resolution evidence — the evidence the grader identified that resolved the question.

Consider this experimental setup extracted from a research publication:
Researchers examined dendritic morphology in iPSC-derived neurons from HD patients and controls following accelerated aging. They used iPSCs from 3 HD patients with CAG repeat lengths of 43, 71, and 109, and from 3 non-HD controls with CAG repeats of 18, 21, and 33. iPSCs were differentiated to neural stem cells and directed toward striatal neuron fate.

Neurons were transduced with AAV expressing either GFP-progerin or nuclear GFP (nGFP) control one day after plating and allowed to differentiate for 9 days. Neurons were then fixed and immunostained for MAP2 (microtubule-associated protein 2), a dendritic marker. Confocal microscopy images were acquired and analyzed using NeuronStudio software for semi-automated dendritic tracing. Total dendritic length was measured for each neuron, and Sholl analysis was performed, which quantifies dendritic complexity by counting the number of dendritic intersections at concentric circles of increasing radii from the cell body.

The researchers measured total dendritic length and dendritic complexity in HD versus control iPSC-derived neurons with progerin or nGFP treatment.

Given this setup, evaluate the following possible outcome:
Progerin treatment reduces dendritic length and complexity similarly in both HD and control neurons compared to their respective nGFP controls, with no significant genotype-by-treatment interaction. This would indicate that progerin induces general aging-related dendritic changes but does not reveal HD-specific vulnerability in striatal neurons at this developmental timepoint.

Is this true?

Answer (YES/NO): YES